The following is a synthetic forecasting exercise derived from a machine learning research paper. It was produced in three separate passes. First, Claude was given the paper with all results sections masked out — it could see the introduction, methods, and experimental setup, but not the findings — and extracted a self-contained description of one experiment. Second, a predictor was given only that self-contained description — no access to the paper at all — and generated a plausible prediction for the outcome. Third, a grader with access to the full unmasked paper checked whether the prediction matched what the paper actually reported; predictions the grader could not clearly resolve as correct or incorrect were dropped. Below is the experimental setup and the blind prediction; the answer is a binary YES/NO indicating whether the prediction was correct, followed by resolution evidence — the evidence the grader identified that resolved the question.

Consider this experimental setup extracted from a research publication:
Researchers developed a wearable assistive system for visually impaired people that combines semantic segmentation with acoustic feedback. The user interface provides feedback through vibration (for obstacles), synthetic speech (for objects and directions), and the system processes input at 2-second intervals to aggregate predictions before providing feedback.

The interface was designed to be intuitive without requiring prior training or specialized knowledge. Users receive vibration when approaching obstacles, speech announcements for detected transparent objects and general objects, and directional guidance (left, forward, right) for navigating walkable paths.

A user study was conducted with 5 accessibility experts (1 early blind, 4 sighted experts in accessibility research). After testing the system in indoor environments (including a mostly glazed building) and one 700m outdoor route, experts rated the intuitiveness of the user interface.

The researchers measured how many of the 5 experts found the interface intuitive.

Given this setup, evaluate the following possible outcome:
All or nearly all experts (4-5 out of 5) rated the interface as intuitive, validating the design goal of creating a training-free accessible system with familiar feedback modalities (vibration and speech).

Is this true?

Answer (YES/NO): YES